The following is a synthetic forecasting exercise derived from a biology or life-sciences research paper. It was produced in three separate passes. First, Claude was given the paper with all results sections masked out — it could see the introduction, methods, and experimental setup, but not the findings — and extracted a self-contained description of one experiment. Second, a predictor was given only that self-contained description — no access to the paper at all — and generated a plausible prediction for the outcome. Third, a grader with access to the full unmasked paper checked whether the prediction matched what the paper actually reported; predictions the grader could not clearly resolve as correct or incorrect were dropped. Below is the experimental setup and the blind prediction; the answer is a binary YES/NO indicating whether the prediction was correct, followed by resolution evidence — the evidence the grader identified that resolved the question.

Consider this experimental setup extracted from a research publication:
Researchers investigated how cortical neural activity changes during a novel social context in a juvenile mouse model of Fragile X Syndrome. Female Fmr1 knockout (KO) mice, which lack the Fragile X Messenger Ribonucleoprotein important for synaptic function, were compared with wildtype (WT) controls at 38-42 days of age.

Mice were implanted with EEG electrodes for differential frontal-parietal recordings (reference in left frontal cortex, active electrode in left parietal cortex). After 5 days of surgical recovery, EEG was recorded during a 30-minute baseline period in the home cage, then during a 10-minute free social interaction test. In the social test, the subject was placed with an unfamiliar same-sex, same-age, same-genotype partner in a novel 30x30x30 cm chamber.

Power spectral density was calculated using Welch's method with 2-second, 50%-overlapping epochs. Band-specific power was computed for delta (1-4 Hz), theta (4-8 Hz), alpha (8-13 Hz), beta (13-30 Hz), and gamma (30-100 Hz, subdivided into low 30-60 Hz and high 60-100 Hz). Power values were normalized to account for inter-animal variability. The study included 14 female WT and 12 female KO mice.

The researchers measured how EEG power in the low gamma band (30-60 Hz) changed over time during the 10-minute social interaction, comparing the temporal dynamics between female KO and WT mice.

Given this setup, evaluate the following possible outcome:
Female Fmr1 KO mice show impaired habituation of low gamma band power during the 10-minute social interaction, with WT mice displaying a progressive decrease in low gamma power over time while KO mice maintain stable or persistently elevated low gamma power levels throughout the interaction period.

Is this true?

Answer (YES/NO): NO